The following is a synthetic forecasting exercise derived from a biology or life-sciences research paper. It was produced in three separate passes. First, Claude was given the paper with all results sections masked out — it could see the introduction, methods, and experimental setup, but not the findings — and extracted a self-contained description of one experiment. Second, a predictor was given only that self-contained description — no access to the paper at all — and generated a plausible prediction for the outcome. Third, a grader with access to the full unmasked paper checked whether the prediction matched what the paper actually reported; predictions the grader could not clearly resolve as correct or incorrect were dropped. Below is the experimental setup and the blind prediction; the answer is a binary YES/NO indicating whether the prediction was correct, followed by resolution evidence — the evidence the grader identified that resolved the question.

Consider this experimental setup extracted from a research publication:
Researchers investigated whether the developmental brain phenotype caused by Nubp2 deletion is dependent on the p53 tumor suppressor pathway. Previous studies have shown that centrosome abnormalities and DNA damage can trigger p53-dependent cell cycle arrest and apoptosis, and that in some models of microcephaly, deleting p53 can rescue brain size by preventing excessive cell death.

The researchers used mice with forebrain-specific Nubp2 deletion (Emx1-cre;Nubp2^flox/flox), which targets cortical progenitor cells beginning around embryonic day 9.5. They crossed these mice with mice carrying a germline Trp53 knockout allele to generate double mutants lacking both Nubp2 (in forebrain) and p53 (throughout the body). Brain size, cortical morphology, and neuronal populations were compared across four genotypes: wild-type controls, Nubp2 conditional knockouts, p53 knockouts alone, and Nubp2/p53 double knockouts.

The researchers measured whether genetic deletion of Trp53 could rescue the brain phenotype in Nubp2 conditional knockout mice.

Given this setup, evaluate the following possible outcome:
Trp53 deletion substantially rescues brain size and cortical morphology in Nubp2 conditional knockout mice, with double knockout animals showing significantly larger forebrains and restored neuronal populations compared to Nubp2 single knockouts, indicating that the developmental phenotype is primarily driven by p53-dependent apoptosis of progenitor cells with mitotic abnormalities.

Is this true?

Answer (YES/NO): NO